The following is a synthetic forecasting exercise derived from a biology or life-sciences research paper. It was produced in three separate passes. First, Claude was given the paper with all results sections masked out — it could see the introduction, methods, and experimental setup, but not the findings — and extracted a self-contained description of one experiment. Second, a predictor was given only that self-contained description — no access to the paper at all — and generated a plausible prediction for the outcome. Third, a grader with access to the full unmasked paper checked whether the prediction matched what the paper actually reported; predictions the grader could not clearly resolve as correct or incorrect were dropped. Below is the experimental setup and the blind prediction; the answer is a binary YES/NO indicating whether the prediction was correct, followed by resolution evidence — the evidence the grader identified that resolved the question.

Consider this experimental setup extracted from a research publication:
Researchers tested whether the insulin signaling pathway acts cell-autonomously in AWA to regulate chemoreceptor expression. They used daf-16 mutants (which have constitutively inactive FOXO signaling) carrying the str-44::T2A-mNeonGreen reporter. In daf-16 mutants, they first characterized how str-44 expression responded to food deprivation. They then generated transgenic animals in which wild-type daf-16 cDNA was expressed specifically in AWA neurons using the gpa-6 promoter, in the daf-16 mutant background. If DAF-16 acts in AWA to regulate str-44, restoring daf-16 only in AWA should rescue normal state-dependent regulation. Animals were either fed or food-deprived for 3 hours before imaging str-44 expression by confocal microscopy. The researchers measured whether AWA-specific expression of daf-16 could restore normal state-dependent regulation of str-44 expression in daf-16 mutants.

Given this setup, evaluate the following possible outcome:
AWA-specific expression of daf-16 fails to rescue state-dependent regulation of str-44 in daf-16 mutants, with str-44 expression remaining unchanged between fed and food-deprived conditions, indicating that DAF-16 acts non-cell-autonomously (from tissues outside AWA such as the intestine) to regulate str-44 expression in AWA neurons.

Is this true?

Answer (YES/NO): NO